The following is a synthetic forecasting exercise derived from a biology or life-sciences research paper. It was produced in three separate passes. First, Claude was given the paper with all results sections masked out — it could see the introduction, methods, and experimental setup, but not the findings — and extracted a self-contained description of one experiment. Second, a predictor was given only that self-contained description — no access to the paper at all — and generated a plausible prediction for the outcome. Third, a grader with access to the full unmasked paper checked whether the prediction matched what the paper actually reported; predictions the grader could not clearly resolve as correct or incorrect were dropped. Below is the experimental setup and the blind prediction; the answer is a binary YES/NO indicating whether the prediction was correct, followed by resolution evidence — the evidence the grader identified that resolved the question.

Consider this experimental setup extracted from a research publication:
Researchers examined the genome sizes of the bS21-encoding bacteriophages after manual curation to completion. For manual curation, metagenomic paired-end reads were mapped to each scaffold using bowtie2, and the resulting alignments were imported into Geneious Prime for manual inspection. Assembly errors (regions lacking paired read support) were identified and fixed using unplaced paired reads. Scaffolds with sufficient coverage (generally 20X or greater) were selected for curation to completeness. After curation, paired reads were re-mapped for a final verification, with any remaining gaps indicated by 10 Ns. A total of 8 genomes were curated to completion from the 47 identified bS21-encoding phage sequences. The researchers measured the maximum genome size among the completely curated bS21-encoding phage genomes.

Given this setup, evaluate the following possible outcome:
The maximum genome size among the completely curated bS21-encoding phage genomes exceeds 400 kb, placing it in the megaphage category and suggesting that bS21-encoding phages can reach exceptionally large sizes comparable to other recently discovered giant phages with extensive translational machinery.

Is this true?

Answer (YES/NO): NO